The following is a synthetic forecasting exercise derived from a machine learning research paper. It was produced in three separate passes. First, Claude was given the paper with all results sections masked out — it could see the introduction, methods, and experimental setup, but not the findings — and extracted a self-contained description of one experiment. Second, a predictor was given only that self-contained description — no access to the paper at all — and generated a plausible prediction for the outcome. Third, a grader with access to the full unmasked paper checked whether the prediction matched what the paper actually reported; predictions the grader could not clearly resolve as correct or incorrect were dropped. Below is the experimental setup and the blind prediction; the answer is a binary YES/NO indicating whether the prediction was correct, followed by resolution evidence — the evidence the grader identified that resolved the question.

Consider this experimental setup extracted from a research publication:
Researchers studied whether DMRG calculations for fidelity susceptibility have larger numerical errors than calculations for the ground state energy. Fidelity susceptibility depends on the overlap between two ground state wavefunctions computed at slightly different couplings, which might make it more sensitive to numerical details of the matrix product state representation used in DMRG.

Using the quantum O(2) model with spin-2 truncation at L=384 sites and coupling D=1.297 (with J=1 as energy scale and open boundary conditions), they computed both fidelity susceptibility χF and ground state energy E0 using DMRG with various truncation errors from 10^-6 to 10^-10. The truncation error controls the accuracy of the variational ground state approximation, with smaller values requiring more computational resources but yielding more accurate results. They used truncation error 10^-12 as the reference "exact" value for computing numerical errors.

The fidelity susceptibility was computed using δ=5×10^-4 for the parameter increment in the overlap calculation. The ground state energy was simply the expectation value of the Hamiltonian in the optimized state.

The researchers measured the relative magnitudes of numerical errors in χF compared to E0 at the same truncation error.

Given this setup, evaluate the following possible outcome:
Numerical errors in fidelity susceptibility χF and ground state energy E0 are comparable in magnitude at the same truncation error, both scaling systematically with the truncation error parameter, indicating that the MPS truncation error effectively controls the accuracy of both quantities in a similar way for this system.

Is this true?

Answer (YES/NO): NO